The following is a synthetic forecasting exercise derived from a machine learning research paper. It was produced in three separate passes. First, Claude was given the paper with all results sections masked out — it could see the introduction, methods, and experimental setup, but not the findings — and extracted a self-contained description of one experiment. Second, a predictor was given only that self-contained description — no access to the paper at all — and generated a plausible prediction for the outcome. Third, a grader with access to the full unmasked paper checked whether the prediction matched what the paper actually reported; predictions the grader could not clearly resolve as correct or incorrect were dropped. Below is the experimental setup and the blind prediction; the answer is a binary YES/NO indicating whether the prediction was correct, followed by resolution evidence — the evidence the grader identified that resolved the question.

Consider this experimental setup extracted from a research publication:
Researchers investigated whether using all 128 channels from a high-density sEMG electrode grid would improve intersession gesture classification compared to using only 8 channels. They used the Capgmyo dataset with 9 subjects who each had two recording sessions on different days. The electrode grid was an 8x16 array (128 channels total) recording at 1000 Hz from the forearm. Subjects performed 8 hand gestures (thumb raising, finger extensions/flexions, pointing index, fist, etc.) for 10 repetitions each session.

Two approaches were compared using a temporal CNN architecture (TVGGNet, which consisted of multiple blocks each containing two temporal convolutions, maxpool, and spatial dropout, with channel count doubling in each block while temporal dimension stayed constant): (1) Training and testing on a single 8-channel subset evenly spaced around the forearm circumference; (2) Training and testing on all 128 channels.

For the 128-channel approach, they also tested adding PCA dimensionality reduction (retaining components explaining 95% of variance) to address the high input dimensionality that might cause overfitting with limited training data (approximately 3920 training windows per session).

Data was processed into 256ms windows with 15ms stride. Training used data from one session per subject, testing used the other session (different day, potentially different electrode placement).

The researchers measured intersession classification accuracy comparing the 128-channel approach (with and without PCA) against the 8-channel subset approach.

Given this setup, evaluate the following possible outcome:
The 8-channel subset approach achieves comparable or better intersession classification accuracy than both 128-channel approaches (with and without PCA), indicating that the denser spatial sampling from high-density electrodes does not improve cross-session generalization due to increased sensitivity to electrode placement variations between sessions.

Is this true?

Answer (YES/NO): NO